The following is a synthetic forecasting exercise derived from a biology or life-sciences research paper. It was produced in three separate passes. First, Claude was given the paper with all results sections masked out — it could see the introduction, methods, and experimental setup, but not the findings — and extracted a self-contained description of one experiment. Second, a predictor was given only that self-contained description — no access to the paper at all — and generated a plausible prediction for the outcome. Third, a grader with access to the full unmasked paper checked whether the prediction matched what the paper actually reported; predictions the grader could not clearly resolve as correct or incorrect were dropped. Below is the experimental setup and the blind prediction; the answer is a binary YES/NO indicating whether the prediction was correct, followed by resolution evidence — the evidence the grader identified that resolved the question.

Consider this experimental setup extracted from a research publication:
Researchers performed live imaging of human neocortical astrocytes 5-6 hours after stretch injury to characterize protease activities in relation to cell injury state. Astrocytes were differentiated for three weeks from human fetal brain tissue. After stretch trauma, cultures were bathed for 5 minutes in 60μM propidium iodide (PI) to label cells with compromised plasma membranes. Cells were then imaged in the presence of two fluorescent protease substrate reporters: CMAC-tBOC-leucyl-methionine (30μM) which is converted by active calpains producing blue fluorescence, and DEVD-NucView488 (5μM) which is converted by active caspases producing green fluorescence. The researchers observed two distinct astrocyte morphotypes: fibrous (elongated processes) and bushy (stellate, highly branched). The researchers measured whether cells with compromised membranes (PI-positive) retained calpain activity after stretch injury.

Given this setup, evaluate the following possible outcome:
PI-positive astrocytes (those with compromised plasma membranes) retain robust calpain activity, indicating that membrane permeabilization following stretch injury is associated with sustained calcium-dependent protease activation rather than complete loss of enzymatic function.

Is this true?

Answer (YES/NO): NO